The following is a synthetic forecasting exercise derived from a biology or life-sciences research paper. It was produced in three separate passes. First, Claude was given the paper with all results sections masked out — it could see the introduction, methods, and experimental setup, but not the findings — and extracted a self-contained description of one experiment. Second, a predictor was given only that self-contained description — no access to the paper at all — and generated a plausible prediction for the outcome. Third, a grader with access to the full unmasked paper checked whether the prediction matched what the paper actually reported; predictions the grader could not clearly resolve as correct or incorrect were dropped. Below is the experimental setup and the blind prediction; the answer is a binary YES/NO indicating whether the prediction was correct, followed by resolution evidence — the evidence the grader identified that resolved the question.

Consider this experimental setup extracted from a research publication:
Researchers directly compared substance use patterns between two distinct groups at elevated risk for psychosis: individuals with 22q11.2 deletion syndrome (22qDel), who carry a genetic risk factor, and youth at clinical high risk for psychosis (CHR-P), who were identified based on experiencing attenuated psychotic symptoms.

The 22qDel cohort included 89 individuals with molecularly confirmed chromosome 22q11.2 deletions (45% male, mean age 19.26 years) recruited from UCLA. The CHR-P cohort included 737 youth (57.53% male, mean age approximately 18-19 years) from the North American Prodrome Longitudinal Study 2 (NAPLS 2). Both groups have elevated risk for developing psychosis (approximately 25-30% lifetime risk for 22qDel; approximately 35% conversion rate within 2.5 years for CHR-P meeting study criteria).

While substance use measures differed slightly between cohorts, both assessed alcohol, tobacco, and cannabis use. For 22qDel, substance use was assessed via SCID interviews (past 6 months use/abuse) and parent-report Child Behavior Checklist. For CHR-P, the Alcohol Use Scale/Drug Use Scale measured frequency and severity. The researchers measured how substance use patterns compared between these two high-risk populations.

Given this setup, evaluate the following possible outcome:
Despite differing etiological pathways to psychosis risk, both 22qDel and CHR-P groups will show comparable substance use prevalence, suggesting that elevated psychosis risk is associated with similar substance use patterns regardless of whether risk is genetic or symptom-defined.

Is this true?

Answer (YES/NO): NO